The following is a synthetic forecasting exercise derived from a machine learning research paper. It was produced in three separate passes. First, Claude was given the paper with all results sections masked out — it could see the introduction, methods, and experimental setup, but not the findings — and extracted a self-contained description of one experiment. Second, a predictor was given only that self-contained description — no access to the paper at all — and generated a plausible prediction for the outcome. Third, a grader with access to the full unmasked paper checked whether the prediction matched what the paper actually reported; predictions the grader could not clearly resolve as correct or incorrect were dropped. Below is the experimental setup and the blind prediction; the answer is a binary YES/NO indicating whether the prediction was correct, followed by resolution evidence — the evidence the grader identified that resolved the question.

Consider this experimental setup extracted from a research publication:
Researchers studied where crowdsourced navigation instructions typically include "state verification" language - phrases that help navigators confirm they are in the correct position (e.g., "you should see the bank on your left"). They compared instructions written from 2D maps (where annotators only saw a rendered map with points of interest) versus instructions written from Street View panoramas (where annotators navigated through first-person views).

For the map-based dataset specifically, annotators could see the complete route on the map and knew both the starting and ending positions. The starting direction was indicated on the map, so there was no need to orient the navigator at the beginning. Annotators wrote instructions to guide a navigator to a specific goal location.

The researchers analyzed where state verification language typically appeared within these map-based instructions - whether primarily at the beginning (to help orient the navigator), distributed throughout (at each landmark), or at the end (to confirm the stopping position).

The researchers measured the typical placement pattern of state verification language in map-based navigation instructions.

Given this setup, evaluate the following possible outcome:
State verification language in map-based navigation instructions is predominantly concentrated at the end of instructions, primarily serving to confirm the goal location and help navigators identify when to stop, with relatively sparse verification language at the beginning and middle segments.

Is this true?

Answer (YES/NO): YES